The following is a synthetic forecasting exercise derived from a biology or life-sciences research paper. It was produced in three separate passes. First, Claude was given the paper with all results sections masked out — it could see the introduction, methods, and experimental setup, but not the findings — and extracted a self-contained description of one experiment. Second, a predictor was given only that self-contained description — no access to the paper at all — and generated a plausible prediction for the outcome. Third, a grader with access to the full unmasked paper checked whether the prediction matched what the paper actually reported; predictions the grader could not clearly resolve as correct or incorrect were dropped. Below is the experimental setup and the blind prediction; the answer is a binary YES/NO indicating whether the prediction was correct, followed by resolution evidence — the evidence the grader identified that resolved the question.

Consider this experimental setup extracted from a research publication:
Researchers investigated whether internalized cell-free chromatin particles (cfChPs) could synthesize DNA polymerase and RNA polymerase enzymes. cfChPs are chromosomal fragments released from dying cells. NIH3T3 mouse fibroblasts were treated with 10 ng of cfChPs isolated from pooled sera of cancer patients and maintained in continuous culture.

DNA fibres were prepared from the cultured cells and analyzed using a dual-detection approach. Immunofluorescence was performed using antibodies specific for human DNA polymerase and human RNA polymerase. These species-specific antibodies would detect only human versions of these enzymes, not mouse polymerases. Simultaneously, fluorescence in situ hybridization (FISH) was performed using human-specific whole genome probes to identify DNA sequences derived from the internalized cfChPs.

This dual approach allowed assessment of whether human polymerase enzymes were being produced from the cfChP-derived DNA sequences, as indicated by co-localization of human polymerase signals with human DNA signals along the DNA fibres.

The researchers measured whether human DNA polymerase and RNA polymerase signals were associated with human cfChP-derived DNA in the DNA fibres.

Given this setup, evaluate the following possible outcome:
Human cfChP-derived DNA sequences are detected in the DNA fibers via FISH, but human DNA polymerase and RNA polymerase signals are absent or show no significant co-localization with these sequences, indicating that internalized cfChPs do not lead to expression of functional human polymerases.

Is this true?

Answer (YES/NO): NO